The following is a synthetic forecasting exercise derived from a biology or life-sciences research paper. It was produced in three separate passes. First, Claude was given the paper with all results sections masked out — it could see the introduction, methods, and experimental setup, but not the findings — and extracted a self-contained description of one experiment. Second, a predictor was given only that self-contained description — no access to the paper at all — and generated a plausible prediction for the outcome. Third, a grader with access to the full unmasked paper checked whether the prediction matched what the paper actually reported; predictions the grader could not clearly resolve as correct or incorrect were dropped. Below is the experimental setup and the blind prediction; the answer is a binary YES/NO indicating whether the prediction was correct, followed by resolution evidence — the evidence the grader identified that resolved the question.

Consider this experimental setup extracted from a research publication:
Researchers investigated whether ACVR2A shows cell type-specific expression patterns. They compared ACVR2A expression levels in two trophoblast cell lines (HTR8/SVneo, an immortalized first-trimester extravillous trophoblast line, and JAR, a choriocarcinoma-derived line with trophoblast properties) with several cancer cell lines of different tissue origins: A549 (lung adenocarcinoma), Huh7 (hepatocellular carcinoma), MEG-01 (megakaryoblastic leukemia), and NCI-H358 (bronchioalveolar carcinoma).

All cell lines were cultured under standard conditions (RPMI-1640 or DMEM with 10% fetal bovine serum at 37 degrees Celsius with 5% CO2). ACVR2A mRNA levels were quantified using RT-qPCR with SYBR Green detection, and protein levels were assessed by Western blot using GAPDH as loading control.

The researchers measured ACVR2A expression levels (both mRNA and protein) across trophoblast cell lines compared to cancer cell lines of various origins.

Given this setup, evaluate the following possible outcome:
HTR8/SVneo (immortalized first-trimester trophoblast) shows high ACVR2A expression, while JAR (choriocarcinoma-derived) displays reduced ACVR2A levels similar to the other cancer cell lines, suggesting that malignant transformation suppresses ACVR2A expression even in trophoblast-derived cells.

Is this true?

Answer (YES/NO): NO